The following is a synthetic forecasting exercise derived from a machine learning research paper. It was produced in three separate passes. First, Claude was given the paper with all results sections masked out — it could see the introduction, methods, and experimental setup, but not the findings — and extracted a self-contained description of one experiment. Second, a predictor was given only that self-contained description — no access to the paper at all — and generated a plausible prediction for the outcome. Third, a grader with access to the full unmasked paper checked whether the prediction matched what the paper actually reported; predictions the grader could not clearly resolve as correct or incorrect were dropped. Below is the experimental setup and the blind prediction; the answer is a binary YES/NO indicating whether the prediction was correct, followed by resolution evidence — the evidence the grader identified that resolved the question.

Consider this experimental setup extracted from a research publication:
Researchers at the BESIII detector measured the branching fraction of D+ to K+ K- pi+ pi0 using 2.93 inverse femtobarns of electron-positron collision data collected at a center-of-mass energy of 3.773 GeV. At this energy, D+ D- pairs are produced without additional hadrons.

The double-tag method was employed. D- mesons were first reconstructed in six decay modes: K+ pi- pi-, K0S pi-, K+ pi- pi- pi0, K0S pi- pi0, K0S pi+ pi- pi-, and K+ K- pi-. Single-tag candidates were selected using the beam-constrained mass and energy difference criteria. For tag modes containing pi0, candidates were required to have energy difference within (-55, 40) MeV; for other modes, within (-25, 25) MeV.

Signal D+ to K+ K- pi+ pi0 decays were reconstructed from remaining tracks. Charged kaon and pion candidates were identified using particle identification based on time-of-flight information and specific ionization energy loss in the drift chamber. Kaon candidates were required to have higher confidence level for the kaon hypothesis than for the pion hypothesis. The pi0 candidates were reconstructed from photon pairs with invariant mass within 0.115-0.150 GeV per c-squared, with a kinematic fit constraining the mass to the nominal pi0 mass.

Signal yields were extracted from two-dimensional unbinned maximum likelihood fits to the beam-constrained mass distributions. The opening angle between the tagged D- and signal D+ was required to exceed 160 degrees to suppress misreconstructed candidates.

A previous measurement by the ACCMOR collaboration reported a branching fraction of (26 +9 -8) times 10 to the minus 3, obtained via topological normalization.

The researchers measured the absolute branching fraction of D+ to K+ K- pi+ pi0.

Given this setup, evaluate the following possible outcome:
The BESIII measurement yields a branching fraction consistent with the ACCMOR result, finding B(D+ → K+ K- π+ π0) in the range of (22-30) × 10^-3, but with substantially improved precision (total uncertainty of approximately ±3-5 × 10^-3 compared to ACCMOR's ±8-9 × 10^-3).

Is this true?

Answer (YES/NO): NO